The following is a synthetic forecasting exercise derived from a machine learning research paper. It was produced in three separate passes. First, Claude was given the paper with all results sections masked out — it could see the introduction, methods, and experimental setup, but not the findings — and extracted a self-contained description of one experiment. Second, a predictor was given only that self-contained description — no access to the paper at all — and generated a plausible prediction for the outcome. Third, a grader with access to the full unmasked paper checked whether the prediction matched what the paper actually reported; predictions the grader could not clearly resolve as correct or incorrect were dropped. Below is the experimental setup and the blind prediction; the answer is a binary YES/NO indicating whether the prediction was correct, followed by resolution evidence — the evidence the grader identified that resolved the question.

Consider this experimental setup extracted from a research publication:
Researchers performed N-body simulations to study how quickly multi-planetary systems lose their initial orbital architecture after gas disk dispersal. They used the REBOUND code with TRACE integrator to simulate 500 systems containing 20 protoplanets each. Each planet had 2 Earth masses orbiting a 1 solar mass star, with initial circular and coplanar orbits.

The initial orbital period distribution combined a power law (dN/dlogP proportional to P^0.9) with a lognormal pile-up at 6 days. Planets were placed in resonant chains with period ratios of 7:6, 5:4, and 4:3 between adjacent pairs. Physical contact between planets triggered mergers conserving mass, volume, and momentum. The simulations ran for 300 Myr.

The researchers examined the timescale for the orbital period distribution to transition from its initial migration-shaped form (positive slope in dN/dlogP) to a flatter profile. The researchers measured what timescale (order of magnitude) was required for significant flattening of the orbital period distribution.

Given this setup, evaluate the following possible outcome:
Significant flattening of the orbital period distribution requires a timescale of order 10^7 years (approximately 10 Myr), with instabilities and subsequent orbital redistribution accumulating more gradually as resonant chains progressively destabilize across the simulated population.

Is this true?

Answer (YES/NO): YES